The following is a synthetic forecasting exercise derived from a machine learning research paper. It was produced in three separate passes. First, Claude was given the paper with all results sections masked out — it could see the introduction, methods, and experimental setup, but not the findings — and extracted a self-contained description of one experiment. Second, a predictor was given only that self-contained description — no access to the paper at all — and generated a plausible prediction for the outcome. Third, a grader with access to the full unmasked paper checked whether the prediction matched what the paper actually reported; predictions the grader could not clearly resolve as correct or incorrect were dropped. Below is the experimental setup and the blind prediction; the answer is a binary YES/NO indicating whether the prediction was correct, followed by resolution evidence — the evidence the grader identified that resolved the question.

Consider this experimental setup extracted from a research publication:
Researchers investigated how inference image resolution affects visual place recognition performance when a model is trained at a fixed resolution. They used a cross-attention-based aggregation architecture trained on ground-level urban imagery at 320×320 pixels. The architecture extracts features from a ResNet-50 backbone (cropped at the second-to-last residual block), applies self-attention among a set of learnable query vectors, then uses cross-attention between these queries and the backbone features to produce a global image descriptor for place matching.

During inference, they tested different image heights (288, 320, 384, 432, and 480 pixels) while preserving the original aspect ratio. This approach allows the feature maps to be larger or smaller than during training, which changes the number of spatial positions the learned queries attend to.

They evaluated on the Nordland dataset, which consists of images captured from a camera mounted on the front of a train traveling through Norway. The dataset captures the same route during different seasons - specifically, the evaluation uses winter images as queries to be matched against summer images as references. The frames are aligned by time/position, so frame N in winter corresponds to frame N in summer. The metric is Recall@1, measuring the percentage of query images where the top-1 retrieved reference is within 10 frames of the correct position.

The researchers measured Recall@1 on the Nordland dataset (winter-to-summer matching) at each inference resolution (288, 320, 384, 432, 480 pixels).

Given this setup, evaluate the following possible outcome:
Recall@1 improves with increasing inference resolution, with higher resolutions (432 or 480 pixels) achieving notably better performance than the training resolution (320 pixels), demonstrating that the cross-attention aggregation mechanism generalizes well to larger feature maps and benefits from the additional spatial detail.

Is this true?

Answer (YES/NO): NO